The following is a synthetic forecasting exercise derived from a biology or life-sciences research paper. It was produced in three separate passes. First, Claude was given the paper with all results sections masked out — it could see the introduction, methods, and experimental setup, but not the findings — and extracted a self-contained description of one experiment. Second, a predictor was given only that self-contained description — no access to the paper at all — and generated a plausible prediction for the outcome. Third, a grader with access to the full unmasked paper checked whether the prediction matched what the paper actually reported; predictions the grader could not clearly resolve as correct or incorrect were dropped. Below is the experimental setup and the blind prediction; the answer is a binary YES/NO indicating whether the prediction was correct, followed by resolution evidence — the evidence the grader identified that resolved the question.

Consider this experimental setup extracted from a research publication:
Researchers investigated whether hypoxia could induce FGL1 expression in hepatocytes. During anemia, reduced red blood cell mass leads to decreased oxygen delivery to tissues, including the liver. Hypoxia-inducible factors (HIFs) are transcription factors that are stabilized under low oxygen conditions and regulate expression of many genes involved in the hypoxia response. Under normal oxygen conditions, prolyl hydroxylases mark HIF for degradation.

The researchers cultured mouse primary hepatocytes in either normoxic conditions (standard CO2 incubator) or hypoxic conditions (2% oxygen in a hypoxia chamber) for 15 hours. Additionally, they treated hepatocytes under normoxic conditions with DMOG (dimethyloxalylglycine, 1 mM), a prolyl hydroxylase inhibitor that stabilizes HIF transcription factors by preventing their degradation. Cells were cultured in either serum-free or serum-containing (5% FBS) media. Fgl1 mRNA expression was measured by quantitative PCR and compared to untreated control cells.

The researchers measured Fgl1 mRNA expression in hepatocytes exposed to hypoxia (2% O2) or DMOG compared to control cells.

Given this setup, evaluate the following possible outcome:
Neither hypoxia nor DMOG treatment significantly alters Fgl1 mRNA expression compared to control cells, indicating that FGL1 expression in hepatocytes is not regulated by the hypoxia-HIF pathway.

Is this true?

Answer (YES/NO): NO